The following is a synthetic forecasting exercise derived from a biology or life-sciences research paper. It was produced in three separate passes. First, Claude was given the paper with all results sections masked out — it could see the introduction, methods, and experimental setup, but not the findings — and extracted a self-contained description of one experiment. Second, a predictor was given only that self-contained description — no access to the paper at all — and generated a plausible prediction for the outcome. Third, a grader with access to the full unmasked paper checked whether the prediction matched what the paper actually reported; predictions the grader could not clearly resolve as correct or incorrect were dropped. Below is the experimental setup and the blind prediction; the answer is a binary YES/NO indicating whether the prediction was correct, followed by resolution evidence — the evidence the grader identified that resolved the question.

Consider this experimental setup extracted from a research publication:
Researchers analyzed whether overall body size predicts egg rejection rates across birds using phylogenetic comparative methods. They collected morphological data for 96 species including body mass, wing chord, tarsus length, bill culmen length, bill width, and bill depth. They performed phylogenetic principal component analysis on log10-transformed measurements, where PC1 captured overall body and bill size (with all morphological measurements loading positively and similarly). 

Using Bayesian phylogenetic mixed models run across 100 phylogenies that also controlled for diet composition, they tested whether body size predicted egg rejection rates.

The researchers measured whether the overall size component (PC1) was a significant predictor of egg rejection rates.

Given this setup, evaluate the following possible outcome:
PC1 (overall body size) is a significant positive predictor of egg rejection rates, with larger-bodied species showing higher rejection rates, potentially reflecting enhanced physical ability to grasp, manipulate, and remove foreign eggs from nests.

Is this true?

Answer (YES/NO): YES